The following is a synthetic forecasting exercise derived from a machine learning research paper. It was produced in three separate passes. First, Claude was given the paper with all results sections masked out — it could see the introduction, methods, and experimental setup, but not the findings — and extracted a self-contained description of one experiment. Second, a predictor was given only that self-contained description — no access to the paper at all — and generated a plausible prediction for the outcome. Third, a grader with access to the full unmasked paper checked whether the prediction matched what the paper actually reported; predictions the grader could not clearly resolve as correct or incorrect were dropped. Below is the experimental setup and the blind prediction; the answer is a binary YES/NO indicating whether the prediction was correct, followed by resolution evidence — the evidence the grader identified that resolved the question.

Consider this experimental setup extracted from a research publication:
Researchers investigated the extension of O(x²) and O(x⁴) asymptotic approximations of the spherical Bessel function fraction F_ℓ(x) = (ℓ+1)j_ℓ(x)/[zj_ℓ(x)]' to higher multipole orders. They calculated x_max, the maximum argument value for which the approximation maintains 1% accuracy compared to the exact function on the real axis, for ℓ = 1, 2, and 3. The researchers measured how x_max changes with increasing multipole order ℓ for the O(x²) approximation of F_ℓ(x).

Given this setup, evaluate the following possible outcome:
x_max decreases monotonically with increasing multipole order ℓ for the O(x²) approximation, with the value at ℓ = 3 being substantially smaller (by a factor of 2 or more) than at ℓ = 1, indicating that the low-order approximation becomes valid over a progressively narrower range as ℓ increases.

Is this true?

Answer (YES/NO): NO